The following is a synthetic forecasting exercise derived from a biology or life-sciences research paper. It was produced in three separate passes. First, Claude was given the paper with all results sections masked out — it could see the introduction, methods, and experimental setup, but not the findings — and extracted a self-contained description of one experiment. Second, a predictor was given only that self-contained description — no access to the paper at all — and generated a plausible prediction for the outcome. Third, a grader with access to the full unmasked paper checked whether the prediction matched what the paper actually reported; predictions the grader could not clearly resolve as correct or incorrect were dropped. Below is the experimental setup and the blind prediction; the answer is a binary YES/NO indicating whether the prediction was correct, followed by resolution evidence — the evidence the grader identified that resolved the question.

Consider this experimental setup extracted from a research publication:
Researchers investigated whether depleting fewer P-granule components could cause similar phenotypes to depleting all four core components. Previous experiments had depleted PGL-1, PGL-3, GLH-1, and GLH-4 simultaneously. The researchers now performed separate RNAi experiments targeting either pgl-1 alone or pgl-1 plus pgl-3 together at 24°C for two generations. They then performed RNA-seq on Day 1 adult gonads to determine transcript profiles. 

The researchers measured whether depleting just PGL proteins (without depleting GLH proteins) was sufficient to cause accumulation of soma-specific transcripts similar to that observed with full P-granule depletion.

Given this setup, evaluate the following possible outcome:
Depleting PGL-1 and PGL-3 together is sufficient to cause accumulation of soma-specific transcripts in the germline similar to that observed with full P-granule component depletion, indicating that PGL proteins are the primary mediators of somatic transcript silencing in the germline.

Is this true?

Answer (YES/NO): NO